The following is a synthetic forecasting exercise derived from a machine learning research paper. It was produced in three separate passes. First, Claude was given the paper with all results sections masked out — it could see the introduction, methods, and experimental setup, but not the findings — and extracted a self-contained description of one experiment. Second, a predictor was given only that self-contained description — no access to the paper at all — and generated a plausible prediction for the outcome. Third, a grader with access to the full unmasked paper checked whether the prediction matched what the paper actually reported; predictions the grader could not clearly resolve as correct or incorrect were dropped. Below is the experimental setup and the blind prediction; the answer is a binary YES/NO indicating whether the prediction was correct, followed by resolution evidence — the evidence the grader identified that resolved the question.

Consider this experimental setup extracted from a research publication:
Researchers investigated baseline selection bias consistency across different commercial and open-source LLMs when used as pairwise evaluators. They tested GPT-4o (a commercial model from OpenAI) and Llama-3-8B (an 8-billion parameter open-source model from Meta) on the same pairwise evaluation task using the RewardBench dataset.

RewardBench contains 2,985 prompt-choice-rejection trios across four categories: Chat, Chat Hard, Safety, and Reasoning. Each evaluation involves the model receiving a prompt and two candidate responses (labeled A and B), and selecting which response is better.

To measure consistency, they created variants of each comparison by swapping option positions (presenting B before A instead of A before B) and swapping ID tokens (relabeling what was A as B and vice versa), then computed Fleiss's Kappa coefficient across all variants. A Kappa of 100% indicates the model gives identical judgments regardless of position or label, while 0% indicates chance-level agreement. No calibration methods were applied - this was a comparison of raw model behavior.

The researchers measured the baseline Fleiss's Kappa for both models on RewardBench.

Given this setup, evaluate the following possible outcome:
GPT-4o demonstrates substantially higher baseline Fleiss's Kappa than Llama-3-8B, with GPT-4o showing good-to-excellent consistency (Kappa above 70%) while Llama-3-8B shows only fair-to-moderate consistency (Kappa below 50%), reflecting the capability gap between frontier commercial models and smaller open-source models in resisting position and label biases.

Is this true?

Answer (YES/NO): YES